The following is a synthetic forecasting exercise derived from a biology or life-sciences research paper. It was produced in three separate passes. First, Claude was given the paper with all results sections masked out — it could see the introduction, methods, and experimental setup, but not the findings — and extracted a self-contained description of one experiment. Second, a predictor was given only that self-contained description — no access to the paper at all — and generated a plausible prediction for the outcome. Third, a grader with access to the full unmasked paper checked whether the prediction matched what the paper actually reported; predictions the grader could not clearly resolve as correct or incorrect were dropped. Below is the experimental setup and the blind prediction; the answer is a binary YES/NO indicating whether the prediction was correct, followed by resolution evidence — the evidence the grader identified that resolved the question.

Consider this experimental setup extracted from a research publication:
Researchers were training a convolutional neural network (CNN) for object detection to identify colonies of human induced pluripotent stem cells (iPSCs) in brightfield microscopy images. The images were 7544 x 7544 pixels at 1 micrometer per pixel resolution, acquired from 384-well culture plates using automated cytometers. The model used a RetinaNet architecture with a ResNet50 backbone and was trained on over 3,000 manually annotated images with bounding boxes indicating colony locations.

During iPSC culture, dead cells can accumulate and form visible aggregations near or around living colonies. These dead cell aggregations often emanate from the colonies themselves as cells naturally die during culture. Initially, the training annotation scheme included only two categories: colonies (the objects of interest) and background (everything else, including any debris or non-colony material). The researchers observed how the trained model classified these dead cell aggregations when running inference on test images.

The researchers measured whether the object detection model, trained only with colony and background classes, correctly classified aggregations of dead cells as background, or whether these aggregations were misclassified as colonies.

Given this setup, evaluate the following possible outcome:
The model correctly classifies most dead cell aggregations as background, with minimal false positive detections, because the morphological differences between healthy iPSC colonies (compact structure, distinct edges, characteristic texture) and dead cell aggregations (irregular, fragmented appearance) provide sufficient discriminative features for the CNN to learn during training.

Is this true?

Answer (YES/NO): NO